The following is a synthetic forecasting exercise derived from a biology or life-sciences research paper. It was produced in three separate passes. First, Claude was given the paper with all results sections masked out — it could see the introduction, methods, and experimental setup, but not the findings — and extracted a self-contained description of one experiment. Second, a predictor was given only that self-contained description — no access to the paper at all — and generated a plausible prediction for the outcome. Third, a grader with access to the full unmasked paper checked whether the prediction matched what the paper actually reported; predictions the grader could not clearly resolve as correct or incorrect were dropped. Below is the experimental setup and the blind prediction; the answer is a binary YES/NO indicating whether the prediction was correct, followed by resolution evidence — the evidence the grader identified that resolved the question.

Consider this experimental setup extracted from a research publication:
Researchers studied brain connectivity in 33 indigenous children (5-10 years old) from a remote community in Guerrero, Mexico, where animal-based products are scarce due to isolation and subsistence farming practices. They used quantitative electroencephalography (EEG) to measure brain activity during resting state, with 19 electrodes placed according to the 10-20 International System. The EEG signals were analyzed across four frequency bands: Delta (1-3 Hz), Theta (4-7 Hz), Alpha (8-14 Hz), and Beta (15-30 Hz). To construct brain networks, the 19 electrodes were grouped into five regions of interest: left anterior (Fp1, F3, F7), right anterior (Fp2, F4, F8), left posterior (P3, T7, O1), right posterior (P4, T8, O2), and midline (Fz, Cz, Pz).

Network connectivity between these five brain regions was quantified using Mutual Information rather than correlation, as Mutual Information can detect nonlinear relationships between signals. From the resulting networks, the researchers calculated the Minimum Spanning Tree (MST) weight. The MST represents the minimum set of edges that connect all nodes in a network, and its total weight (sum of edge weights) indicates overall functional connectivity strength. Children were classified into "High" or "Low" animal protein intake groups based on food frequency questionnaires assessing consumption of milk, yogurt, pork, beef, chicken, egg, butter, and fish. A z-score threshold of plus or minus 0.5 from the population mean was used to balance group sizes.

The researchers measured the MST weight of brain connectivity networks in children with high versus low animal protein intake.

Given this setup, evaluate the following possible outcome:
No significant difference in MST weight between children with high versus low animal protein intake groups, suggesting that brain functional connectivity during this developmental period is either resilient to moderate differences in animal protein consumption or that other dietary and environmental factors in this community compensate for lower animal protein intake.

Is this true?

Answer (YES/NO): NO